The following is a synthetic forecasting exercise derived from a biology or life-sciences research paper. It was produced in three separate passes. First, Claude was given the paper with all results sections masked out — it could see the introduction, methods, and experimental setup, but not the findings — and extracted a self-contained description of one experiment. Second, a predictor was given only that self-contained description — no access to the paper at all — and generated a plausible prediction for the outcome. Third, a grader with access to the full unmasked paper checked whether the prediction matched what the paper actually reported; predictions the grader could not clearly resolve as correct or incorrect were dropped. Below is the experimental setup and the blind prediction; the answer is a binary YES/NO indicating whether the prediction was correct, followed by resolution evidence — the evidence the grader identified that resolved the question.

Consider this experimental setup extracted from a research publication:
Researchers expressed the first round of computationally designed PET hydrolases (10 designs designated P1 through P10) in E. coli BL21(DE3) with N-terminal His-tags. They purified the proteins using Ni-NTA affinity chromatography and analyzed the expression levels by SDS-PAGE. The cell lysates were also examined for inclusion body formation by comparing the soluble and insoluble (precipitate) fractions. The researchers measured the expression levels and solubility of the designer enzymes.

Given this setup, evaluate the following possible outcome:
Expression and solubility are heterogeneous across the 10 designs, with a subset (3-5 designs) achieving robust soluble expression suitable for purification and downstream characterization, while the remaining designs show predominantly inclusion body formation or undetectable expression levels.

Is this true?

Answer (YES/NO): NO